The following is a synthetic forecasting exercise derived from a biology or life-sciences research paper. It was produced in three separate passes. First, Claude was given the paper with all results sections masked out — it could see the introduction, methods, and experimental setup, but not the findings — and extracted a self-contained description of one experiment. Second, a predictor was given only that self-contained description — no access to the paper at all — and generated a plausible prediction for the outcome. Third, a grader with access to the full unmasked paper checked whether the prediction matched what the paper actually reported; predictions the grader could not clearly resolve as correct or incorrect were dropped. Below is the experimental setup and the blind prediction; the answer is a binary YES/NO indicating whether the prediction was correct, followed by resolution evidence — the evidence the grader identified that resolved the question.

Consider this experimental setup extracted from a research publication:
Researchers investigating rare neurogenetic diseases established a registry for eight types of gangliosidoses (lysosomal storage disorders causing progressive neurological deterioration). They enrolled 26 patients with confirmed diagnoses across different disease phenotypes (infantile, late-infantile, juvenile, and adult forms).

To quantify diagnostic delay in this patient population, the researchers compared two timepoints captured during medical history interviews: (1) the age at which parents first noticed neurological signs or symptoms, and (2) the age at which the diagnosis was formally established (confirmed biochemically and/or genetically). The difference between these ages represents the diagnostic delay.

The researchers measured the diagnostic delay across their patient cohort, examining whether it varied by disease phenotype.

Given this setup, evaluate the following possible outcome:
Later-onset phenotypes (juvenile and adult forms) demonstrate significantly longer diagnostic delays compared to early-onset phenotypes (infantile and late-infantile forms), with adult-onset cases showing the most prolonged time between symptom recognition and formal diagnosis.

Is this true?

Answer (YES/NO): NO